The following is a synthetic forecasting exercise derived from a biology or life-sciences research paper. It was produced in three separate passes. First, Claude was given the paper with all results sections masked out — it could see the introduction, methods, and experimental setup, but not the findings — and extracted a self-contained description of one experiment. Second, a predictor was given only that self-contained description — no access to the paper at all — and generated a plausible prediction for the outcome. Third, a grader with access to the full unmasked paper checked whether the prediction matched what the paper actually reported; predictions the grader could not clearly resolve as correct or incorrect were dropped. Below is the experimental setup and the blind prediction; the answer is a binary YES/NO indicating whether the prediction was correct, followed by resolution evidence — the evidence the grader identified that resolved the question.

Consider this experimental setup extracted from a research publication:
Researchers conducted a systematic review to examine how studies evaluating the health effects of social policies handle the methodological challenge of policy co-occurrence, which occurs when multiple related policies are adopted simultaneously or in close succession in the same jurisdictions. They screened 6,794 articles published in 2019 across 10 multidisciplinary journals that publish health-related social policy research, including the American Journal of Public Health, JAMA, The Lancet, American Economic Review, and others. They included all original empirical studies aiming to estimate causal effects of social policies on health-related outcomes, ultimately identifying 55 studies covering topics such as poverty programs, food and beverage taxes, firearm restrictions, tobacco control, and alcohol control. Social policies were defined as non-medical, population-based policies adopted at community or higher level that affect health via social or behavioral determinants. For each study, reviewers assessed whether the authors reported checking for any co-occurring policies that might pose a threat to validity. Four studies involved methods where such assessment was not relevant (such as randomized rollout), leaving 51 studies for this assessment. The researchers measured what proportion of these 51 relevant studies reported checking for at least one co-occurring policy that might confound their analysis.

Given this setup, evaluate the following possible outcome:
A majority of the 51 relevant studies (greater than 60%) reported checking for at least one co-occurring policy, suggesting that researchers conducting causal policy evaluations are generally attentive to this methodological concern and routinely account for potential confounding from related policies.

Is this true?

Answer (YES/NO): NO